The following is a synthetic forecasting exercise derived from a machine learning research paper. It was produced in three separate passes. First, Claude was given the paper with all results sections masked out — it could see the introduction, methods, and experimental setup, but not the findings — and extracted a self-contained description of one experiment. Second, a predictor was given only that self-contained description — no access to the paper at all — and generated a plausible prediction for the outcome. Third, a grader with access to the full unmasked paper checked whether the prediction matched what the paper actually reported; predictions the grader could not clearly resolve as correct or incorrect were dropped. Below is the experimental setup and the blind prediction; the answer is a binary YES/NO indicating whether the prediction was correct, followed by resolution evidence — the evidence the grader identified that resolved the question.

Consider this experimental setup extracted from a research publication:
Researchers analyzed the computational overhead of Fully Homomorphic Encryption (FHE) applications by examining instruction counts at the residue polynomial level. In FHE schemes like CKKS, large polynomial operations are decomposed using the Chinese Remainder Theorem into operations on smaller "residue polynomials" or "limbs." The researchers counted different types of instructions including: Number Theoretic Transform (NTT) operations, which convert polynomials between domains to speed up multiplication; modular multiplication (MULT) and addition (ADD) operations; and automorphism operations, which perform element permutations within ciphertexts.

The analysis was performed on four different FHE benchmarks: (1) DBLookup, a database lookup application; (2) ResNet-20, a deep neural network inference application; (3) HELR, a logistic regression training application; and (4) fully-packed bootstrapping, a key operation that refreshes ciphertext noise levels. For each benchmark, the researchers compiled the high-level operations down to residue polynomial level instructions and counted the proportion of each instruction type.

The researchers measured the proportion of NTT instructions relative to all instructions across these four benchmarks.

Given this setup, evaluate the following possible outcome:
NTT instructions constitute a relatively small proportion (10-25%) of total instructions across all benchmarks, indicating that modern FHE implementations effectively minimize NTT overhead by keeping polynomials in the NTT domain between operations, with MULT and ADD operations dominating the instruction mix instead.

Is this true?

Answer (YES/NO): NO